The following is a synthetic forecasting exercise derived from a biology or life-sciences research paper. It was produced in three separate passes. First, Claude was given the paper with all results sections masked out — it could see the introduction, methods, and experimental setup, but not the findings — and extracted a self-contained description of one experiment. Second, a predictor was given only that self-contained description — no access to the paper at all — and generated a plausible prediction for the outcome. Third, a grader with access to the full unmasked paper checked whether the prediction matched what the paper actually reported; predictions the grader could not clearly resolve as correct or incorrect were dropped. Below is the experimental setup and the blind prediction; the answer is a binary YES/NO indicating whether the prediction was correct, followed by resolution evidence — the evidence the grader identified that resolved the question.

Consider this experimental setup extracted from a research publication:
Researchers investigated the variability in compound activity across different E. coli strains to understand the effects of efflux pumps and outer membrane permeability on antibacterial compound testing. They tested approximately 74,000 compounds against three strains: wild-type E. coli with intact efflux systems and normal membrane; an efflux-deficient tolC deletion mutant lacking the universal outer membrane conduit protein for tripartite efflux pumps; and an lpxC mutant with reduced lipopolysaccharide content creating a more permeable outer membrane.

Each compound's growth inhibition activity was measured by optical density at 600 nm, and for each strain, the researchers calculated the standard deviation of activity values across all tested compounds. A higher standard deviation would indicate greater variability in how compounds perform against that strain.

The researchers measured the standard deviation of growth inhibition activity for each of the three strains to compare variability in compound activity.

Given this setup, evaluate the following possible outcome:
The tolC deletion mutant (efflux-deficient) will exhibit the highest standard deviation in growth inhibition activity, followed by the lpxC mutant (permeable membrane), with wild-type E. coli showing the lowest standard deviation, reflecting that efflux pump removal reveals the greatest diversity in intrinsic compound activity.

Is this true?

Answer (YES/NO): YES